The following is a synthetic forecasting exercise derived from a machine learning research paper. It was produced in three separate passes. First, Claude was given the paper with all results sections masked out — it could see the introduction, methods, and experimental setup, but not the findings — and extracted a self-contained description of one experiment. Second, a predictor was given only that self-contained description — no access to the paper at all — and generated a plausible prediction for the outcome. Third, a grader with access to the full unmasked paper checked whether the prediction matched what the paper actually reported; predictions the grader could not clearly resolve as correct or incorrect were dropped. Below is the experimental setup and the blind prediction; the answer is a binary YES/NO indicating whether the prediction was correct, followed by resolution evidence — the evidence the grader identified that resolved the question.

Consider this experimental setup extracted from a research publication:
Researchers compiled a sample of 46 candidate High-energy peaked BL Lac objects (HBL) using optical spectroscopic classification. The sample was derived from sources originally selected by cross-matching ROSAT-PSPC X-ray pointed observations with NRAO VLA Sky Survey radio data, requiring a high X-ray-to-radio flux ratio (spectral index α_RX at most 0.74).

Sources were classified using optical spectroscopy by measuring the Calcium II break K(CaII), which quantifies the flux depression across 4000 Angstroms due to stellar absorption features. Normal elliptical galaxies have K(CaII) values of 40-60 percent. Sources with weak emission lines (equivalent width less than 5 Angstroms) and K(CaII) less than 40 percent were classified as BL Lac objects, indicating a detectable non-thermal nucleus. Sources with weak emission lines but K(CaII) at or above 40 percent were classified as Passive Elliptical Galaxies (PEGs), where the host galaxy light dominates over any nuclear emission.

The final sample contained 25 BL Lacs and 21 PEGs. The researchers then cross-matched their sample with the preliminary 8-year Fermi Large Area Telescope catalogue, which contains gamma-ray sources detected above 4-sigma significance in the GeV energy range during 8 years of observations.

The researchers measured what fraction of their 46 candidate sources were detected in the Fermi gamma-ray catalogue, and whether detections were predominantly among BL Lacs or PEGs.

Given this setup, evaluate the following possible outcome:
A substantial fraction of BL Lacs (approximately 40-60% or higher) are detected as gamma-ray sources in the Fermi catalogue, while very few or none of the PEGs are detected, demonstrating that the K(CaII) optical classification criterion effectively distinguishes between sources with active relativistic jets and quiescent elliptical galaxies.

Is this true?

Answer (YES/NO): NO